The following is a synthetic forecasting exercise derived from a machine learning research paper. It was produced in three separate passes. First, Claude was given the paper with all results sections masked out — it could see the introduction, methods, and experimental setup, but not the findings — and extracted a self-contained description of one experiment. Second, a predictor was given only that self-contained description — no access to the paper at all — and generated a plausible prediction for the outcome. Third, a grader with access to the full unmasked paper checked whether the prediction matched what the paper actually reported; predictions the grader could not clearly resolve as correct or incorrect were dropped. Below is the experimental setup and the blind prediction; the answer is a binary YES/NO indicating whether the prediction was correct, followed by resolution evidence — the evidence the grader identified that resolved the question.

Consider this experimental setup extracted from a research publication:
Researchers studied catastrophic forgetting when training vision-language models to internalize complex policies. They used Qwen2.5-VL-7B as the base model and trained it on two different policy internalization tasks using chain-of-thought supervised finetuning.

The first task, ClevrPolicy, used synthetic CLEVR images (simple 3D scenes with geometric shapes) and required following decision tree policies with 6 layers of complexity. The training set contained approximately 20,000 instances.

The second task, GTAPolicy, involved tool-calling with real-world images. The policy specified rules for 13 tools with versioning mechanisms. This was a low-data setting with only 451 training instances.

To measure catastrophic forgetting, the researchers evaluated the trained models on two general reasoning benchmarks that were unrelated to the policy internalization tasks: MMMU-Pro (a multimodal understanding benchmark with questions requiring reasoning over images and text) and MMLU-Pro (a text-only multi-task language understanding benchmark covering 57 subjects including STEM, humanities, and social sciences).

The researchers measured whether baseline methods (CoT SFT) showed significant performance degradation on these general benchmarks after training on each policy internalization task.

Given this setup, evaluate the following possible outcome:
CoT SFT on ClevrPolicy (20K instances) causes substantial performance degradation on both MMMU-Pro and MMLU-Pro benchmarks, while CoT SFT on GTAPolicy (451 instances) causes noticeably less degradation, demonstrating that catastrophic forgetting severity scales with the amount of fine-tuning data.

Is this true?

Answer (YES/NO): NO